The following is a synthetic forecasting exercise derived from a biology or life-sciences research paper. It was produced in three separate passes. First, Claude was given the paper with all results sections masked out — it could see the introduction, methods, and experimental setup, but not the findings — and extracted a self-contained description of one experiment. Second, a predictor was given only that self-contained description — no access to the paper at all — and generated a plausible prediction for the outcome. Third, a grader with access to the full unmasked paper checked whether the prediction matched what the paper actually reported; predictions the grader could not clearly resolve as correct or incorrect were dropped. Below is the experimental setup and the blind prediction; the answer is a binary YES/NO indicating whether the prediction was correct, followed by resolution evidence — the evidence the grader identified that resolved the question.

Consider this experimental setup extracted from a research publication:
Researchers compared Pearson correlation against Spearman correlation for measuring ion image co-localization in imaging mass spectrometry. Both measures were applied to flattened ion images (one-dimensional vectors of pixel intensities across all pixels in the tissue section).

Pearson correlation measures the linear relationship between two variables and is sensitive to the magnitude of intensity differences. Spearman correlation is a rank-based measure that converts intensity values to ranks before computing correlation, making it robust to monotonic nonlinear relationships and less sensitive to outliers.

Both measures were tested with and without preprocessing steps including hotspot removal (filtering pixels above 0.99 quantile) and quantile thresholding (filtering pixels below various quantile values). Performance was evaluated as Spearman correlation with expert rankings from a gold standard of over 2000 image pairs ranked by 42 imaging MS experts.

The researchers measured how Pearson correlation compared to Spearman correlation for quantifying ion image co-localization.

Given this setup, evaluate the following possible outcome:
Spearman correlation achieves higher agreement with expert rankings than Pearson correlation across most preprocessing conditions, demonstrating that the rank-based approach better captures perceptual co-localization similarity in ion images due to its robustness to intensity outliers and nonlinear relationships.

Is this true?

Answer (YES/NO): NO